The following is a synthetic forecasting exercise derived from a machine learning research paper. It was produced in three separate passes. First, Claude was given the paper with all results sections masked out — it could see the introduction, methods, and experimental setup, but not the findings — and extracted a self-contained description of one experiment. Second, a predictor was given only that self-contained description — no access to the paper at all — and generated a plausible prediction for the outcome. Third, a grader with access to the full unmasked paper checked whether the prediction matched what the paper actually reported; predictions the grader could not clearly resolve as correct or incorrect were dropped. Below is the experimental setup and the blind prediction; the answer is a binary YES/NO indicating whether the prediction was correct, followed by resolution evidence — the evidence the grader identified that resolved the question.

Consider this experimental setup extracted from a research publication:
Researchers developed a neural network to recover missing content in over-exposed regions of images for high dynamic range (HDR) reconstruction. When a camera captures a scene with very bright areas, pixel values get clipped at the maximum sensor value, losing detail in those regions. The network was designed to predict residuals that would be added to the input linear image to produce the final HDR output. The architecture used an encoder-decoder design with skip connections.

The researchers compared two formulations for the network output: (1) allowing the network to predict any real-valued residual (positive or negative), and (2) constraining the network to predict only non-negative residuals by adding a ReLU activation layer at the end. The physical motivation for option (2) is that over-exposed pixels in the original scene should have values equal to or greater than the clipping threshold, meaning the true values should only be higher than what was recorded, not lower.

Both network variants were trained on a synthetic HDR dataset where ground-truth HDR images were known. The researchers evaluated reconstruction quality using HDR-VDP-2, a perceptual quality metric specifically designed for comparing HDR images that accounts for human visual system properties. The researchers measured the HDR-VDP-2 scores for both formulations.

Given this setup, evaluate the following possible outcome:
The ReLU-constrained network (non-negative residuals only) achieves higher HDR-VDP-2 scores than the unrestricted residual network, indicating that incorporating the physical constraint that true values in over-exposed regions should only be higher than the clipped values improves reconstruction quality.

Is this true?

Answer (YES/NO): YES